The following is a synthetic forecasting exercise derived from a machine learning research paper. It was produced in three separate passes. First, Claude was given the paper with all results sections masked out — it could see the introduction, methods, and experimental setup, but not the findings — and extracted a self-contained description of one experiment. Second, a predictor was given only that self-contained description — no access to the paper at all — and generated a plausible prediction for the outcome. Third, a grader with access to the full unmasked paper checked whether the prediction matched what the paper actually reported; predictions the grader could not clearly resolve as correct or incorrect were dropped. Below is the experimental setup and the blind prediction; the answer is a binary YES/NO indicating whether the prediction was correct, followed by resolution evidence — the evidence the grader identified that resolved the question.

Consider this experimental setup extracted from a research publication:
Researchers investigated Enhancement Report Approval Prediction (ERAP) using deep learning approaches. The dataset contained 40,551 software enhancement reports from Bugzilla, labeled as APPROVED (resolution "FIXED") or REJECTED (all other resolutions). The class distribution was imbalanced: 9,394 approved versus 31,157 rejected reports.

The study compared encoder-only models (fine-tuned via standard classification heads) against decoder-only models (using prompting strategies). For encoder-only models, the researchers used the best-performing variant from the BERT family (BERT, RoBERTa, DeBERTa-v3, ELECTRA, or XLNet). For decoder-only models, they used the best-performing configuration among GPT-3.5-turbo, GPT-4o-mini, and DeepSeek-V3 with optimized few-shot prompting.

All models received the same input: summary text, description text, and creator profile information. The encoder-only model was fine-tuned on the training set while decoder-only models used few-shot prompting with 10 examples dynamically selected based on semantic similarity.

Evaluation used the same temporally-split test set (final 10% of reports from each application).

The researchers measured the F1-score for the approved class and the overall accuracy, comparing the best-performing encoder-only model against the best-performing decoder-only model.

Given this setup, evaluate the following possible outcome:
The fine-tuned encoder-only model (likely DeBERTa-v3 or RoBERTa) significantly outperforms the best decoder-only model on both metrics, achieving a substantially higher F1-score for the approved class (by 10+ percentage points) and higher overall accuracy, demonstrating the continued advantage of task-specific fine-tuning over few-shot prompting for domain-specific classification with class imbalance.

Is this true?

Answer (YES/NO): NO